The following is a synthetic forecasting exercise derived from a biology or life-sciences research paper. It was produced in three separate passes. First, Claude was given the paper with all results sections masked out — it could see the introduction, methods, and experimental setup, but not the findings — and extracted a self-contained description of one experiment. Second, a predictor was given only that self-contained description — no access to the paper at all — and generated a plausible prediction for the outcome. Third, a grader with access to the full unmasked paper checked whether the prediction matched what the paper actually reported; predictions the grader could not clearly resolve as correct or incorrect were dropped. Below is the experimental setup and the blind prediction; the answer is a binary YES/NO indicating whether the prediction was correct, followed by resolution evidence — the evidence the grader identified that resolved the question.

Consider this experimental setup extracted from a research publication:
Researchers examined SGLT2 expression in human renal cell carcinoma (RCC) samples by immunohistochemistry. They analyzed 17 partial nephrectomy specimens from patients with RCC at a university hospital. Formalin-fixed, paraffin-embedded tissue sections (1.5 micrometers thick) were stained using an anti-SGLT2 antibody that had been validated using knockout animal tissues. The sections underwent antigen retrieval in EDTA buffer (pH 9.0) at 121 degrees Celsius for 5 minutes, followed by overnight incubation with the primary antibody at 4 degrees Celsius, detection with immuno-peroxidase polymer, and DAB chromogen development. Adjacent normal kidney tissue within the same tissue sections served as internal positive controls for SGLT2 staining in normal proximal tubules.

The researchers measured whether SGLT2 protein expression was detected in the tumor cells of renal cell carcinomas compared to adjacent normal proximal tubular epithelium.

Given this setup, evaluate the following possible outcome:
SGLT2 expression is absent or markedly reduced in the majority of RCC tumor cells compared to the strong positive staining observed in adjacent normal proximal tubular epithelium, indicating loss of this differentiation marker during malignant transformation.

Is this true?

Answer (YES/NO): YES